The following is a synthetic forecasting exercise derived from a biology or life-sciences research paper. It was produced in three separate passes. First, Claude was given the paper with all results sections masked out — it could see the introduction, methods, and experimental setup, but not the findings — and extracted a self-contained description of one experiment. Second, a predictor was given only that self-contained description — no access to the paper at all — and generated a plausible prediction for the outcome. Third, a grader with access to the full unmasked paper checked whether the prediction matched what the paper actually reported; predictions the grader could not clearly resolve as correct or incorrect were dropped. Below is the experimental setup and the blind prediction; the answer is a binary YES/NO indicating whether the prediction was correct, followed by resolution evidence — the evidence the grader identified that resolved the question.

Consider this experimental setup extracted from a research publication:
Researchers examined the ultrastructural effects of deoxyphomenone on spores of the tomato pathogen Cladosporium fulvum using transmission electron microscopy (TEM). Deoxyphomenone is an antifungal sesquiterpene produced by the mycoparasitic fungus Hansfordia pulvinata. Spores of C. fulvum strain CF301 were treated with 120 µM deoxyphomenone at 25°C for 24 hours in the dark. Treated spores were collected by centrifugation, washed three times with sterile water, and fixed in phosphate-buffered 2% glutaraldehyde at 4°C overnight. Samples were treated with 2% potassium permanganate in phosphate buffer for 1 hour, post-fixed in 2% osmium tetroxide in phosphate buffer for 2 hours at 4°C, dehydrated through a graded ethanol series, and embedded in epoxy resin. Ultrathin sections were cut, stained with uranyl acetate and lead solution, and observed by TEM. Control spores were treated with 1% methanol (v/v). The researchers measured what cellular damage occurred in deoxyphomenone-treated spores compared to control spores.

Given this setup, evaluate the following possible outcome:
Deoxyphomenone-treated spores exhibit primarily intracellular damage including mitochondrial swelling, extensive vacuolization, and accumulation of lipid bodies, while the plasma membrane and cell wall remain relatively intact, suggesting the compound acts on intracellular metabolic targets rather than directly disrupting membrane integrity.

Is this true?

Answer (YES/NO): NO